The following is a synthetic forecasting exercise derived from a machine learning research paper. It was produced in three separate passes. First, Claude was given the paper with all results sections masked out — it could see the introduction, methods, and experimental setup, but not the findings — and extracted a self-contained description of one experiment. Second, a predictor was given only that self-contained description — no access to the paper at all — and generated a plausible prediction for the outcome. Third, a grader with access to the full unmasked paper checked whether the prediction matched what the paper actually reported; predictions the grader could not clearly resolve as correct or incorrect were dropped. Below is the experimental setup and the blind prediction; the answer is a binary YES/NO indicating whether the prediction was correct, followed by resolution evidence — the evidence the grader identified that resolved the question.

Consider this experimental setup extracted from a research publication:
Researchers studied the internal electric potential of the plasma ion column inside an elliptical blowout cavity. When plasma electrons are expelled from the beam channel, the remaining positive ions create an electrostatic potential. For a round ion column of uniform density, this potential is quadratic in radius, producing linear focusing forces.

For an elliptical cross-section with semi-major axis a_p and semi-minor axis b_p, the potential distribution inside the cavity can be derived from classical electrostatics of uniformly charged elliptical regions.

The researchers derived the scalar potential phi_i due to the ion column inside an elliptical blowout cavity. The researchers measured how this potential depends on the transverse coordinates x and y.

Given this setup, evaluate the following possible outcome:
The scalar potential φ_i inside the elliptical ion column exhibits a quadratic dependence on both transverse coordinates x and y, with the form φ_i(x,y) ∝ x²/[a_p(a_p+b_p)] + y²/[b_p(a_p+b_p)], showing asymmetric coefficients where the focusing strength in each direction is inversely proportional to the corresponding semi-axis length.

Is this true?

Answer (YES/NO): NO